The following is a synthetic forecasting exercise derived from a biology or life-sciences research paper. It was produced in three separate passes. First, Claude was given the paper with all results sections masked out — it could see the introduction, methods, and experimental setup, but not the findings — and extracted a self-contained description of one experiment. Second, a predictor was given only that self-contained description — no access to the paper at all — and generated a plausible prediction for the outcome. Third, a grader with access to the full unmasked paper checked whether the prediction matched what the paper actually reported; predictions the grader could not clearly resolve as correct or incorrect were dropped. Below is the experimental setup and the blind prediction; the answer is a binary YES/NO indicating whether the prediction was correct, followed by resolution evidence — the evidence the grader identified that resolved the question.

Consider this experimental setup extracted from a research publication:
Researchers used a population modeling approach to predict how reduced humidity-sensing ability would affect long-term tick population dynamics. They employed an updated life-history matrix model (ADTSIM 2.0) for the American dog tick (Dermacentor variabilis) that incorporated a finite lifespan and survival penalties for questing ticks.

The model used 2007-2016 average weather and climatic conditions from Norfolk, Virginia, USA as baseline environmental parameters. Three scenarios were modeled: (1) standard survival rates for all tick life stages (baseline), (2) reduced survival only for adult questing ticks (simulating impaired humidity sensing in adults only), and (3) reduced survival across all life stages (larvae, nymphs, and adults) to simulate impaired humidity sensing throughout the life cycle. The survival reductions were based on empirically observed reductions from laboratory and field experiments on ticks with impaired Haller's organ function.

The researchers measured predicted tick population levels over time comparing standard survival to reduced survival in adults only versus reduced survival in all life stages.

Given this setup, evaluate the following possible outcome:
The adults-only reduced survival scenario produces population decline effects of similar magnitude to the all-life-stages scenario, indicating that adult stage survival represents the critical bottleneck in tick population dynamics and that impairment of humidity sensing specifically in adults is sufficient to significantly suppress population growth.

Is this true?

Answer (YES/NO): YES